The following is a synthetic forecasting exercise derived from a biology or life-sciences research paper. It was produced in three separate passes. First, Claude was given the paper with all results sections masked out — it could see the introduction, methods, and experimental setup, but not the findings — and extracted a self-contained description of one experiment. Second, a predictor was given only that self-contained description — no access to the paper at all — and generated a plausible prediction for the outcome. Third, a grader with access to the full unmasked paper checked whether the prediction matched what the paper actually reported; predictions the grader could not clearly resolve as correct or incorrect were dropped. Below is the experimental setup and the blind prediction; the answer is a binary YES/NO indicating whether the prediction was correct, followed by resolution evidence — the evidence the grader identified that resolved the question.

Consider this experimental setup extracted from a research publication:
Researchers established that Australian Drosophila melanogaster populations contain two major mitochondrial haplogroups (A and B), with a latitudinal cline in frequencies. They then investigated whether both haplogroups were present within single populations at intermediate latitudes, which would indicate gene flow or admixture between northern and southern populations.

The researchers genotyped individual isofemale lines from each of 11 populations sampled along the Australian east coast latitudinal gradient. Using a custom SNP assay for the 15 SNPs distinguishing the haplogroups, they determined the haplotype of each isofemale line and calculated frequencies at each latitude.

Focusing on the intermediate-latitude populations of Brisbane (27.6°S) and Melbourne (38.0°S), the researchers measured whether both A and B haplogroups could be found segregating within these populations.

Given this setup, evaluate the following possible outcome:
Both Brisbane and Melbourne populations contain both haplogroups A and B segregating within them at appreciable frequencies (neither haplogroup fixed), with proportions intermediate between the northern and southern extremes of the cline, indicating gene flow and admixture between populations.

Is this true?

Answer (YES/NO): YES